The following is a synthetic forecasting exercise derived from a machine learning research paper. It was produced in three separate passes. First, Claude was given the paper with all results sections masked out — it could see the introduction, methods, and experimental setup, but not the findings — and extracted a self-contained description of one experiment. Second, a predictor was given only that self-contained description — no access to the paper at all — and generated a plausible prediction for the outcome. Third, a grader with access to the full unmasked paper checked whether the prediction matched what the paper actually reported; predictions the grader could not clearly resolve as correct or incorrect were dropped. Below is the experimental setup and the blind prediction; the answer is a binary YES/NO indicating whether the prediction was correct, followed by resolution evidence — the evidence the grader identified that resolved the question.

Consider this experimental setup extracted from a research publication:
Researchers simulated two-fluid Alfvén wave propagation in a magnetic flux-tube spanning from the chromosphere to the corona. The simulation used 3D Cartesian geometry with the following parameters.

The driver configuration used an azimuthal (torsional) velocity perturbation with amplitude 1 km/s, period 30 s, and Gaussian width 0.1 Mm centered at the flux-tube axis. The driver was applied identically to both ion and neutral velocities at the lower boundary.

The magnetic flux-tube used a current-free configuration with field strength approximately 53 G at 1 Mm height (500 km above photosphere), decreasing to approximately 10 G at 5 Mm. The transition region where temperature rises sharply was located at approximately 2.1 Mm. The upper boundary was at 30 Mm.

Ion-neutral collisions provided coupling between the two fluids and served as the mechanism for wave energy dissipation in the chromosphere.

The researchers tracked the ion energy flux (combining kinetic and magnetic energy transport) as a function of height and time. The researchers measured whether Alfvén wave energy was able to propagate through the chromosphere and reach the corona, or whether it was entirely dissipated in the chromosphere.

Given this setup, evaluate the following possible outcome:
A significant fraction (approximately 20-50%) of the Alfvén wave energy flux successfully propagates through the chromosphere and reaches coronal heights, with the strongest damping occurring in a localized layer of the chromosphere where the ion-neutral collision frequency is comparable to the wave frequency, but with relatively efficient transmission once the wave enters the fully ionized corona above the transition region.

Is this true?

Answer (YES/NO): NO